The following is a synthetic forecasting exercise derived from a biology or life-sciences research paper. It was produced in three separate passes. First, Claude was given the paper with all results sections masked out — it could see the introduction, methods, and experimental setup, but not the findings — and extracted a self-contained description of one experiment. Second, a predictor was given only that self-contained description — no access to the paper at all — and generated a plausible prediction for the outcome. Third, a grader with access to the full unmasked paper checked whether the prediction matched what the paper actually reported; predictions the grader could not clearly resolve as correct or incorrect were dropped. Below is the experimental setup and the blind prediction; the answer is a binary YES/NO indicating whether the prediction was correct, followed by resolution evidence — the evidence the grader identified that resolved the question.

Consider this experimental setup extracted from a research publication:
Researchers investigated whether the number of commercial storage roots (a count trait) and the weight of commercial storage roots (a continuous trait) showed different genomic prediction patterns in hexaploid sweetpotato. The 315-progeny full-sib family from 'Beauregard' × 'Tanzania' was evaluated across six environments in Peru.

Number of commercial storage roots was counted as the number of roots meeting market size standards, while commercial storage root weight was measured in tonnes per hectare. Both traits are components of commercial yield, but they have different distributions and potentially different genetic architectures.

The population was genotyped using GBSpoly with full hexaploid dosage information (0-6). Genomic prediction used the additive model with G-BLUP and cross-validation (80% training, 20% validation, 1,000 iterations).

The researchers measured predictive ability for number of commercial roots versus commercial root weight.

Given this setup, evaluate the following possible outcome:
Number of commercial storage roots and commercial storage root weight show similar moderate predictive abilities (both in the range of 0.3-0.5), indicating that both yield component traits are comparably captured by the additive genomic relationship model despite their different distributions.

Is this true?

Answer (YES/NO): NO